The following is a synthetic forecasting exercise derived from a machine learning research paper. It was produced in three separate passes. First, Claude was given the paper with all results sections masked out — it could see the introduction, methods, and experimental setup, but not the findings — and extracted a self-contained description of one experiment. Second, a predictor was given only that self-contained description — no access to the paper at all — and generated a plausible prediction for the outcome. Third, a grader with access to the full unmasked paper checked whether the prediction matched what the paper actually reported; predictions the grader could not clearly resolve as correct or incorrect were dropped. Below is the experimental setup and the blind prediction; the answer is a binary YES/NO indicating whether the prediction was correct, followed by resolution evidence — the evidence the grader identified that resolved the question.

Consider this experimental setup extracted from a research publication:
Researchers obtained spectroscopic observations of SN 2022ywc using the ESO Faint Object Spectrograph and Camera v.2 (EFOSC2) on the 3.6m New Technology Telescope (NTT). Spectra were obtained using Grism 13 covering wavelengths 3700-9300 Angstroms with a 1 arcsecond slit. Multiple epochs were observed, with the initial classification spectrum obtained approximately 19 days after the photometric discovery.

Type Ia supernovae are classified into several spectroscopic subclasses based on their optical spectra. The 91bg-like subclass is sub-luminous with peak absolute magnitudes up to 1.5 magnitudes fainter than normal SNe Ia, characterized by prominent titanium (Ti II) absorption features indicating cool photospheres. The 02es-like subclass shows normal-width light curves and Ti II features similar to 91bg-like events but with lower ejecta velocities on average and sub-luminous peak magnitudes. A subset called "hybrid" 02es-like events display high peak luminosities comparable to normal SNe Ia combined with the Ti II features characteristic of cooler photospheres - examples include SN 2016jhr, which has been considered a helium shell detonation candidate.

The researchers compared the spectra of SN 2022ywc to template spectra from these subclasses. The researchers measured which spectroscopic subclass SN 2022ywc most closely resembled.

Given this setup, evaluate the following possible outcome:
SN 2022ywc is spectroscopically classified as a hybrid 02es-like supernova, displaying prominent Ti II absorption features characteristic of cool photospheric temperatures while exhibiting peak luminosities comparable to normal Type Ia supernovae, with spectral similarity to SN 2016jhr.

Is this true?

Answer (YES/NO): YES